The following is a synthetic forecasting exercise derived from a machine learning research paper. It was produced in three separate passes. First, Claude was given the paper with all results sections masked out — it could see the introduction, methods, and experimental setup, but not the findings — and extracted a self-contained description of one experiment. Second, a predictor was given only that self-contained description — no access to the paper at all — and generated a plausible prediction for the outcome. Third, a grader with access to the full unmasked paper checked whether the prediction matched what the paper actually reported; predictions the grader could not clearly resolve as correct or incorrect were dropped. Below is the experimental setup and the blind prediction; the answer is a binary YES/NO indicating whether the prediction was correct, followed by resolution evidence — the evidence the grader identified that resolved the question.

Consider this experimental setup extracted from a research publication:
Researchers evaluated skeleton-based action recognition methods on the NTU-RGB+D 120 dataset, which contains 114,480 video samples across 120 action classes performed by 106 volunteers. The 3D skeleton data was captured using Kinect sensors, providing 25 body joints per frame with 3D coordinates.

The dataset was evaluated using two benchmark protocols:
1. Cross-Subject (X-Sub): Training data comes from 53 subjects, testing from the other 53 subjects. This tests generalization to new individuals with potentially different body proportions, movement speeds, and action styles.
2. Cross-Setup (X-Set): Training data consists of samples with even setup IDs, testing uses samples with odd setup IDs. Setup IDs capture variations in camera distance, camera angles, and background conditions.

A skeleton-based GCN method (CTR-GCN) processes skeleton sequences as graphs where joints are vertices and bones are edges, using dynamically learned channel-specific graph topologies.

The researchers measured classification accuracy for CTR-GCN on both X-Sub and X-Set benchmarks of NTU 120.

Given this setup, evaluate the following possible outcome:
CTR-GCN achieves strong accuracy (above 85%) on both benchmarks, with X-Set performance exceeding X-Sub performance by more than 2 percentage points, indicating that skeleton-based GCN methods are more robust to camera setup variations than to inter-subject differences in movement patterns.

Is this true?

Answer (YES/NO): NO